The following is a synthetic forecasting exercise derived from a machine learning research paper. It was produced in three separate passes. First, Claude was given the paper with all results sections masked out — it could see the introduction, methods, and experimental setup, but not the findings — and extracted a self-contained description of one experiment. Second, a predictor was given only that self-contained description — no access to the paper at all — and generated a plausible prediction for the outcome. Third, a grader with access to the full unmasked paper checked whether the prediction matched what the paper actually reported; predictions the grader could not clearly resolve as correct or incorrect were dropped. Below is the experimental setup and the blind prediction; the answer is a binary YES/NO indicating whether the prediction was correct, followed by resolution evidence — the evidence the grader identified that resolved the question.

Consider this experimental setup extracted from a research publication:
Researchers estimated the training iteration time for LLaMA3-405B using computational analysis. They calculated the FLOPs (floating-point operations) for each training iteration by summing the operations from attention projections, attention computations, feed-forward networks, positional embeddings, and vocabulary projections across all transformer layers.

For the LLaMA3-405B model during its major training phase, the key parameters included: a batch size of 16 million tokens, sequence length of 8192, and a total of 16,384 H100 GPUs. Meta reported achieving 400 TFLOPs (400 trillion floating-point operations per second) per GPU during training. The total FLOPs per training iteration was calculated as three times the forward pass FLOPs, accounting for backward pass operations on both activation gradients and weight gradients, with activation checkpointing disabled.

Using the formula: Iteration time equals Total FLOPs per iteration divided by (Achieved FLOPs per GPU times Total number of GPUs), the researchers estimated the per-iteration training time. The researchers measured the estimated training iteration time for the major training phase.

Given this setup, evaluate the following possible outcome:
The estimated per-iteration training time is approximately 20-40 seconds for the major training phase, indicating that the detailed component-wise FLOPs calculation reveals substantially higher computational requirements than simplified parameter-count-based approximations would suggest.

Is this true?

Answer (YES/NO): NO